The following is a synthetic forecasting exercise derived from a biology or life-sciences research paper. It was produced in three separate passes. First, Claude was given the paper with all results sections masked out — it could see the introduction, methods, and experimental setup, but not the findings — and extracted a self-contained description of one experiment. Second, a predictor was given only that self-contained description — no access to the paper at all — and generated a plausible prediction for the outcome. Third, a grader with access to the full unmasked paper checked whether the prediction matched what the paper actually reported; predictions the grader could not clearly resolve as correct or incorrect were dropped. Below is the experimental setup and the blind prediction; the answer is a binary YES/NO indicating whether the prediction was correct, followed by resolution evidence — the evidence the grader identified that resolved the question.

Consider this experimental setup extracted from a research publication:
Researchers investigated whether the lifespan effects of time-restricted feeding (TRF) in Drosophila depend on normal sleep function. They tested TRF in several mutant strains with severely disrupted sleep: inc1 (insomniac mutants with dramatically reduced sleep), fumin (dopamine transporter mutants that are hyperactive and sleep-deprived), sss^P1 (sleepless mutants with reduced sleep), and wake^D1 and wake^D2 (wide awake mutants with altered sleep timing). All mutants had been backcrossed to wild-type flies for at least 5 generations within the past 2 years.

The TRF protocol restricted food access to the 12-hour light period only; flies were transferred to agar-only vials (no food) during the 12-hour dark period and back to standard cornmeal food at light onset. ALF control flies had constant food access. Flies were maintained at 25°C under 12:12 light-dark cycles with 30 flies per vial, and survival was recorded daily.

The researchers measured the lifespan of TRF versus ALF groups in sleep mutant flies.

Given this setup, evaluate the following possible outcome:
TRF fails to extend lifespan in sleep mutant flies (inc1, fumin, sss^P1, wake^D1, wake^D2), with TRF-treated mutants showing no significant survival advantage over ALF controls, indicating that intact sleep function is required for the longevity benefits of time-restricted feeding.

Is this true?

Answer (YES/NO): NO